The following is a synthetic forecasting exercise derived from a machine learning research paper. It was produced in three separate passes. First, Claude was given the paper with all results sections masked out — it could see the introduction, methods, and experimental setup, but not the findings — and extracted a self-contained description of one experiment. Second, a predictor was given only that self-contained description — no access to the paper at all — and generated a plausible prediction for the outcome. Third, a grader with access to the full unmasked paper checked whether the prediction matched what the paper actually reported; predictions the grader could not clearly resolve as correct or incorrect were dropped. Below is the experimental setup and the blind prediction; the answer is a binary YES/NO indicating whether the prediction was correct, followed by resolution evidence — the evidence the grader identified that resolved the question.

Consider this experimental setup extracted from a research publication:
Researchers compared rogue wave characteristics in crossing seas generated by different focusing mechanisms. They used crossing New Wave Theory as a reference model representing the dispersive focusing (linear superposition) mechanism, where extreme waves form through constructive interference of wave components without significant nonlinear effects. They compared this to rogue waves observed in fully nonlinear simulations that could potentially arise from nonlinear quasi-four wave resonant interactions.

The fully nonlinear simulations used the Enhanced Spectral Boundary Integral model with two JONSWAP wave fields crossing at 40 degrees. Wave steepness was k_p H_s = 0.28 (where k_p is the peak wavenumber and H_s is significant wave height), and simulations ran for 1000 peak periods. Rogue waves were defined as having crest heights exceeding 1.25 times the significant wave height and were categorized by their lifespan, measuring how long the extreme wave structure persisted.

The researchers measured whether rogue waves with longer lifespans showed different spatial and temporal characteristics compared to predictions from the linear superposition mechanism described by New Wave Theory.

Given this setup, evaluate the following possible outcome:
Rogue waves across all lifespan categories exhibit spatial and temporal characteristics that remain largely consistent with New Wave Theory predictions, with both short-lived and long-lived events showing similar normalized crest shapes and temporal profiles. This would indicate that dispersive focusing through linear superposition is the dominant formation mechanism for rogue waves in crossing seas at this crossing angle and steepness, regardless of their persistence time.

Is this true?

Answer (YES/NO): NO